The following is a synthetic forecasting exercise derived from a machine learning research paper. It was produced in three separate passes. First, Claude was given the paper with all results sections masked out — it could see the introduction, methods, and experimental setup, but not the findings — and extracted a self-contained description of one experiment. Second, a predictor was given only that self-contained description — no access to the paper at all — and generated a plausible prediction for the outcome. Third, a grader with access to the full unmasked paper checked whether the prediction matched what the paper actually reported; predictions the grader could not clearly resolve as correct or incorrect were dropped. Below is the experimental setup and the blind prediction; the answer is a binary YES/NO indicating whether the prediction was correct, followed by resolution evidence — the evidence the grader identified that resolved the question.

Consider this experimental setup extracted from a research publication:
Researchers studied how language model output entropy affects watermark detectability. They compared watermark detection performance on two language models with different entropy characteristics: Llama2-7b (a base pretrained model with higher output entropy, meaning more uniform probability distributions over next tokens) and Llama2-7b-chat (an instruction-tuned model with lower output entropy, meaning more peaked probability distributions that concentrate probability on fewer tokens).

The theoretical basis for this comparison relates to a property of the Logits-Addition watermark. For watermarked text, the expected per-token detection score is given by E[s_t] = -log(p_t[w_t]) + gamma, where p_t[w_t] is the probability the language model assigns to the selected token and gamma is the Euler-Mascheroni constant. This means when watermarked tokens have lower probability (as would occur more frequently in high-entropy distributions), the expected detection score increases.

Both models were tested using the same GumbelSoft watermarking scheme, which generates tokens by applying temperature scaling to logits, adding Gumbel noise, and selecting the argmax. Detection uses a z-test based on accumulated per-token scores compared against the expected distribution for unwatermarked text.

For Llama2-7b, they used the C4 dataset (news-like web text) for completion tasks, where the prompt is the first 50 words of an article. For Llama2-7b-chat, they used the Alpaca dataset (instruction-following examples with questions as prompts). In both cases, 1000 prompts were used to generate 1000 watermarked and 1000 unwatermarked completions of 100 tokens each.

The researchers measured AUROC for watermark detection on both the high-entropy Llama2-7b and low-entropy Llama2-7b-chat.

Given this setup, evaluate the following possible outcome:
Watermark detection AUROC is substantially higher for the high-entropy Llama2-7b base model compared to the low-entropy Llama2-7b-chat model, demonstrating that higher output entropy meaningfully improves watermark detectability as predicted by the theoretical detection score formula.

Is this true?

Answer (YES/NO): YES